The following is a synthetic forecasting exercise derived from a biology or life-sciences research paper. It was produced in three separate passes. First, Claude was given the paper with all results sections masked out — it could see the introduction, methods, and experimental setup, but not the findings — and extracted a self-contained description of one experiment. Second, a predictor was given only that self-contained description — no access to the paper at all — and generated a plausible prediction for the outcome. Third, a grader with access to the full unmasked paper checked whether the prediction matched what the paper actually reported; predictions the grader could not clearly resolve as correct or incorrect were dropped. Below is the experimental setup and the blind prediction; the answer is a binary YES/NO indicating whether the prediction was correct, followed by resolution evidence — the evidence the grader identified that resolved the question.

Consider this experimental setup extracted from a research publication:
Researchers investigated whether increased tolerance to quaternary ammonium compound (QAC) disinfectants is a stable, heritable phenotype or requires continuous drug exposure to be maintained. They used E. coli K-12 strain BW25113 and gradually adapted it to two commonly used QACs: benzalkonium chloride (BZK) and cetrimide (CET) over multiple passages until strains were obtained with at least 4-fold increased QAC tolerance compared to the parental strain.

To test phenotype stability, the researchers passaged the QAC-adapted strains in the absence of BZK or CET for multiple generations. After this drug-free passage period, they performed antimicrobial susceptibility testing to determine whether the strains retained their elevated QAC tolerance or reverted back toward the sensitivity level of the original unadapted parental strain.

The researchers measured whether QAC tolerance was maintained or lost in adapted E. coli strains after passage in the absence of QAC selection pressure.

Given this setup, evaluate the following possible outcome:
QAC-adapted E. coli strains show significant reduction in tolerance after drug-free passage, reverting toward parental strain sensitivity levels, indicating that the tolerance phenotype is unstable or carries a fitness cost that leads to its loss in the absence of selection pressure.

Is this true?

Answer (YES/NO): NO